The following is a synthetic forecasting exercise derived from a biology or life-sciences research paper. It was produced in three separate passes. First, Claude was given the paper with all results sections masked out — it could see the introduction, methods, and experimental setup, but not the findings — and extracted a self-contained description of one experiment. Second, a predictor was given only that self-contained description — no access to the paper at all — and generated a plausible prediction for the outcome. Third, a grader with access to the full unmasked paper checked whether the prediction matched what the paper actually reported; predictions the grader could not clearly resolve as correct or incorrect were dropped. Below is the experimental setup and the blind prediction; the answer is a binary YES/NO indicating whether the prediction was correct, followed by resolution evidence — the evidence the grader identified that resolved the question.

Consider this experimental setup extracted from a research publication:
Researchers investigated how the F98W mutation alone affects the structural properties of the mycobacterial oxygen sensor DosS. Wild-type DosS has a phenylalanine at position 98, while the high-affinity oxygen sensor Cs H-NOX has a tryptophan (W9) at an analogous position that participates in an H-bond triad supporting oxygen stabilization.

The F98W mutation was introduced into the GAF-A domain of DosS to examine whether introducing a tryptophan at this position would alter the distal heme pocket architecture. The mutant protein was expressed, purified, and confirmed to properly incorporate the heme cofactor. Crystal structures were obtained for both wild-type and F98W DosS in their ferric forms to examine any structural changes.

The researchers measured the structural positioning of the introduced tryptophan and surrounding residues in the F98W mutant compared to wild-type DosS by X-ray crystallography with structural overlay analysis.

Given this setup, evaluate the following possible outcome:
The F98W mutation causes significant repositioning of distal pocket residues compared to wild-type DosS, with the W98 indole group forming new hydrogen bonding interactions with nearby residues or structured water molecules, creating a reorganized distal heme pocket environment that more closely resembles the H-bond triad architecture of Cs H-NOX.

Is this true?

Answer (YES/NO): YES